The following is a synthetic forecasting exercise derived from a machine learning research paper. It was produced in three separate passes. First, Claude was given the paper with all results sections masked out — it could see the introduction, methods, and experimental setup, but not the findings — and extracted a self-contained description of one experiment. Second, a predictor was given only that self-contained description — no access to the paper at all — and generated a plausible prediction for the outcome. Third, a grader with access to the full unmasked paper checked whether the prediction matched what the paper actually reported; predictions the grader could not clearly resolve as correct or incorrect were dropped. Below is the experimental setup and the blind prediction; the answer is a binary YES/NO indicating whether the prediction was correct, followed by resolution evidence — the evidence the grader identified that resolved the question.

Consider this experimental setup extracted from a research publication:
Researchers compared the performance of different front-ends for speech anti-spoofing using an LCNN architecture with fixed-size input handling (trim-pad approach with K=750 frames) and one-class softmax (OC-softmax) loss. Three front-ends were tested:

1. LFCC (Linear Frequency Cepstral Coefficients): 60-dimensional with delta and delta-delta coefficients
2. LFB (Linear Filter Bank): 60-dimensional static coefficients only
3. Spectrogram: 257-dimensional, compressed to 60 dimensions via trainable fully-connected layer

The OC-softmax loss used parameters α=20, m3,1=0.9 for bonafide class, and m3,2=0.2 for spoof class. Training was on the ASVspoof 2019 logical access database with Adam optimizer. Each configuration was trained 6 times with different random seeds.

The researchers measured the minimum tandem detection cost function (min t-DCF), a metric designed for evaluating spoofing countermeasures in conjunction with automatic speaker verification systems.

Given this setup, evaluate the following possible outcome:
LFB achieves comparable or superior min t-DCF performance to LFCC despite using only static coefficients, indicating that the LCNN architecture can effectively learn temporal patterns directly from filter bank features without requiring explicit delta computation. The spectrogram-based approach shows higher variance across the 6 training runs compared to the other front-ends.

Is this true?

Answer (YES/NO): NO